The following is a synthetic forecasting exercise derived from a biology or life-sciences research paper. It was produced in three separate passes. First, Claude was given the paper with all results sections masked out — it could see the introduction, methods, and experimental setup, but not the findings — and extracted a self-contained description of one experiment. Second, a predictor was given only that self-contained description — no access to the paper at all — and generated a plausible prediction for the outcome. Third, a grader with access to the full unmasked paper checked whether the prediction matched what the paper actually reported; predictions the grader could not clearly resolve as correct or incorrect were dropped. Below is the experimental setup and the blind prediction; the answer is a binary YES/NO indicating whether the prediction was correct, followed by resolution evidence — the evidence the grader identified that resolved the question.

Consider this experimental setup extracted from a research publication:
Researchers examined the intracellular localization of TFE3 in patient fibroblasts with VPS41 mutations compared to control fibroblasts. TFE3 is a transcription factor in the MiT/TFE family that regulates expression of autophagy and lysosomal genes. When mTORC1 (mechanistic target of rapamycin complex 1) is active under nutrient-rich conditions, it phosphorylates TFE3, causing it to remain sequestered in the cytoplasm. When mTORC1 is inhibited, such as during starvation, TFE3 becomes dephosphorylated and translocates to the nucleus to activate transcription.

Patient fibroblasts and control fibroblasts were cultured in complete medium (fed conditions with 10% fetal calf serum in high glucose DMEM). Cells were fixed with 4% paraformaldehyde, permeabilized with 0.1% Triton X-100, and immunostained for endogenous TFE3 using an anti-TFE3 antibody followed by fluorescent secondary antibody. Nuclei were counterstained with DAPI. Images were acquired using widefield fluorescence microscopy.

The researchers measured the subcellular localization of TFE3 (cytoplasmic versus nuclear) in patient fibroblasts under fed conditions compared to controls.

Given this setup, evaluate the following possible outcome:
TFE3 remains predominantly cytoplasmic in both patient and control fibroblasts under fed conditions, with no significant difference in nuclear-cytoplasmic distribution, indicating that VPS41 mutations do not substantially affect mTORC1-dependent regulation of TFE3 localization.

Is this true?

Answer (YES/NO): NO